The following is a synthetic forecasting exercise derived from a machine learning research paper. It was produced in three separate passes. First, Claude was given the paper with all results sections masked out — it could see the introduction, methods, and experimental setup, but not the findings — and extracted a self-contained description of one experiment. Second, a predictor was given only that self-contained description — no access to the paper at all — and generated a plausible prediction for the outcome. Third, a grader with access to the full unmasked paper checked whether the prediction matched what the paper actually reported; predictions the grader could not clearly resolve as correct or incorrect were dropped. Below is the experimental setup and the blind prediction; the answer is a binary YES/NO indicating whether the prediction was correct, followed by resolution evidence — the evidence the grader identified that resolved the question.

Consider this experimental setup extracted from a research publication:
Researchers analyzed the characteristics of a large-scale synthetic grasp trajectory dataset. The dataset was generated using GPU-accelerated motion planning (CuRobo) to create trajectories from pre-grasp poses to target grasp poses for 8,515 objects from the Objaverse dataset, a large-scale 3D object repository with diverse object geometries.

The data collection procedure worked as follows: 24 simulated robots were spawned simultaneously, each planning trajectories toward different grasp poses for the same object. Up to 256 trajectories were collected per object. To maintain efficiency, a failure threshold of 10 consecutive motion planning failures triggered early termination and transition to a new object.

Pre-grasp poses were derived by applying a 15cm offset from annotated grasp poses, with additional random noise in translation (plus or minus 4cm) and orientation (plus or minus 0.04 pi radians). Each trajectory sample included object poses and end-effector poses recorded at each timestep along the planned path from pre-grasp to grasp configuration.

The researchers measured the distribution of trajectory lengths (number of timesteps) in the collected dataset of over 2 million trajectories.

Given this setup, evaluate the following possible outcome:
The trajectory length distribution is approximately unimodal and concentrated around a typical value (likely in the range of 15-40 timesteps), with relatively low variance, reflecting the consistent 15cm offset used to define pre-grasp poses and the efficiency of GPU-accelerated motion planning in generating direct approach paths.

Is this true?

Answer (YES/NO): NO